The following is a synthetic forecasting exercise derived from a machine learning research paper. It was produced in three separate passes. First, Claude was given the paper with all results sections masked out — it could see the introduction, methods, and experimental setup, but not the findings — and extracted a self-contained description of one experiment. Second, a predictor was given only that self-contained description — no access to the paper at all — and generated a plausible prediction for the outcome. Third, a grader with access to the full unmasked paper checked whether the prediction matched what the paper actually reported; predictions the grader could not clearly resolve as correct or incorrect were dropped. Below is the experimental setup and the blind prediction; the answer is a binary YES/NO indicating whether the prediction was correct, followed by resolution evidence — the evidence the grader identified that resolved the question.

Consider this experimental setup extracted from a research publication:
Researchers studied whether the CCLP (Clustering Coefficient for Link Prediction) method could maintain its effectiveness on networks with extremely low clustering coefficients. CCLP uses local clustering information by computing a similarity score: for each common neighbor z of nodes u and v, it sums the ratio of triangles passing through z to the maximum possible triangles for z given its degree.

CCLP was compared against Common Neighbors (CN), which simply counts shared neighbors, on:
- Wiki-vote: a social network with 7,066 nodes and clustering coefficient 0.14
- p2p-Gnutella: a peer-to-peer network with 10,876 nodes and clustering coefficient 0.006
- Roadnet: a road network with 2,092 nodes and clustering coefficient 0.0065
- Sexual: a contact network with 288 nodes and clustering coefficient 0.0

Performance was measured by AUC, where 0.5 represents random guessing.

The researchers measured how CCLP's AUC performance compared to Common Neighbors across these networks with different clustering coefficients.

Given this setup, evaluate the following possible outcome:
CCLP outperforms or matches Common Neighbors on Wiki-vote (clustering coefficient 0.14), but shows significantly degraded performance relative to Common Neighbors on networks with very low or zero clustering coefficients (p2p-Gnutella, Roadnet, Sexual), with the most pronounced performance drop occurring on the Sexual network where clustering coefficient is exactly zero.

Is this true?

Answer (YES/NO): NO